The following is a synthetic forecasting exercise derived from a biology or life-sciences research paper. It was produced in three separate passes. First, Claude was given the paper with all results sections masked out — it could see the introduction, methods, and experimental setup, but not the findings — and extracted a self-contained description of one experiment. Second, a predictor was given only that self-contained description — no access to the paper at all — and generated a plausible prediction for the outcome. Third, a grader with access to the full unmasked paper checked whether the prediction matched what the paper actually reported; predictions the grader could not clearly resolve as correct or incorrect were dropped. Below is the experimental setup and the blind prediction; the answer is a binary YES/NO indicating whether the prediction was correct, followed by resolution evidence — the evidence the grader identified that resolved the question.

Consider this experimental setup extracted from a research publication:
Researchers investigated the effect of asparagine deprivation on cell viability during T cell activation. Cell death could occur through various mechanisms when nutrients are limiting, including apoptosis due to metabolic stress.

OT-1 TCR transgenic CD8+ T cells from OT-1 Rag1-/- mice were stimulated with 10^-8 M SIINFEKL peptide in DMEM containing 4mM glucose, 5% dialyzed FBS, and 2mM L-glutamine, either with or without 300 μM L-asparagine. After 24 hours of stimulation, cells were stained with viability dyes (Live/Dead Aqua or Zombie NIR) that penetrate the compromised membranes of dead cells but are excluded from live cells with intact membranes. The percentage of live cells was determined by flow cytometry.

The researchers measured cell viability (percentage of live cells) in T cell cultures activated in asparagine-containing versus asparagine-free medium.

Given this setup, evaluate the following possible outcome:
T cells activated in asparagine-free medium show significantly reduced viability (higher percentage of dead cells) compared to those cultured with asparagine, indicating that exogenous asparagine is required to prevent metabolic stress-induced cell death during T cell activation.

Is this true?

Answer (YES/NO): YES